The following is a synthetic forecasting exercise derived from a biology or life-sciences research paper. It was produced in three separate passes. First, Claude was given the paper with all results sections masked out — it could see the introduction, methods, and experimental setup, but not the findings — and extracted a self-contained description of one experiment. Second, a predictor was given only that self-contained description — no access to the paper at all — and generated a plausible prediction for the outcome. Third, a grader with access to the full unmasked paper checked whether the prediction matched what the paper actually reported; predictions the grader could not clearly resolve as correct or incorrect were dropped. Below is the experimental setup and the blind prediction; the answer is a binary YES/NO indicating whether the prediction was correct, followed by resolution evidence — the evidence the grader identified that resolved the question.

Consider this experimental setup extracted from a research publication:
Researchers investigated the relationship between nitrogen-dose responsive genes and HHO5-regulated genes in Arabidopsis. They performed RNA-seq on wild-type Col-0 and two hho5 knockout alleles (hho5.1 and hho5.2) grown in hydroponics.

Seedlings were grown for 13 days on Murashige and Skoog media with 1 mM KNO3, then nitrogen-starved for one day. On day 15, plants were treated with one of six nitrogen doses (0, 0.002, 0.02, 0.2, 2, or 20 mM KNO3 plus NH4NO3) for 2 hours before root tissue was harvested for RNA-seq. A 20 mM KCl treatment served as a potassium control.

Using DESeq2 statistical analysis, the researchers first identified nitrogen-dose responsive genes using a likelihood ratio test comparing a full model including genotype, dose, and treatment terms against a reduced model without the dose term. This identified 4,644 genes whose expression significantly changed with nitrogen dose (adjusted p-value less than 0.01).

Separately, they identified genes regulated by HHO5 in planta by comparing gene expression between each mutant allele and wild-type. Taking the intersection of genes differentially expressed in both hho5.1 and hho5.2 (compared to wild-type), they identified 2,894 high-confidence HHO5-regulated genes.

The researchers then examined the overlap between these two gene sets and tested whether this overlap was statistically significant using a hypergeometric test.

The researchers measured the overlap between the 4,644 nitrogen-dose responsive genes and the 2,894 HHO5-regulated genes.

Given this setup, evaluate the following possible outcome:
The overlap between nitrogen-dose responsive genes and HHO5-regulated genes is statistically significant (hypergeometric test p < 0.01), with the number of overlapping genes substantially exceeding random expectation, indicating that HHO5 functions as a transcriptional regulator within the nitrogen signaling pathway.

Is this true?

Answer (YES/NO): YES